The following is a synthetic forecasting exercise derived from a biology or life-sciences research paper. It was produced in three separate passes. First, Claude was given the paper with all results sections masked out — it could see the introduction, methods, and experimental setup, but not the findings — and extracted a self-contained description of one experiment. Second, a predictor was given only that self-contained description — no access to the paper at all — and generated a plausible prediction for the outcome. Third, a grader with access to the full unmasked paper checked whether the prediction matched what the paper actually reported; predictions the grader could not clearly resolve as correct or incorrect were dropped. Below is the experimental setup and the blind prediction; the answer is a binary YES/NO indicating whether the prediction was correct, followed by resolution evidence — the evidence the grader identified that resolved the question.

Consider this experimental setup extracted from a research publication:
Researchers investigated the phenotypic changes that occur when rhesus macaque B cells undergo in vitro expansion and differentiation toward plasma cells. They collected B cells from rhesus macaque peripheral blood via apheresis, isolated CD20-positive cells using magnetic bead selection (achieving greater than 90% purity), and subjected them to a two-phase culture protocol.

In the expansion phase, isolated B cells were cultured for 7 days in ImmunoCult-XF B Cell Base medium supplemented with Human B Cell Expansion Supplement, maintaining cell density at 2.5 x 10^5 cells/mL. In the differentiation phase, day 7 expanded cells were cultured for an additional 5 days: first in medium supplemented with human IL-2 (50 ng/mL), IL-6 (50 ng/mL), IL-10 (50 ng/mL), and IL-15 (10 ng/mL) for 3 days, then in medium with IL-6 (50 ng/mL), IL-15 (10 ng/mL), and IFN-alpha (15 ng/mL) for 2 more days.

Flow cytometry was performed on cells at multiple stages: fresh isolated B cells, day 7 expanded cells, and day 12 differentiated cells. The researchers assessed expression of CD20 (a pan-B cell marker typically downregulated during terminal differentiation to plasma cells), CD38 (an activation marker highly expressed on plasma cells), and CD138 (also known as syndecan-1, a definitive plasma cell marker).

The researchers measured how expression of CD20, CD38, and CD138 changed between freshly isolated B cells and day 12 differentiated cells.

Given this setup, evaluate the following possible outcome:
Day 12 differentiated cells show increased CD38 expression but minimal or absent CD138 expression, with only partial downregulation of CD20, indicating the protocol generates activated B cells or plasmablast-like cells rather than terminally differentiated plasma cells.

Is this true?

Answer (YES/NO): NO